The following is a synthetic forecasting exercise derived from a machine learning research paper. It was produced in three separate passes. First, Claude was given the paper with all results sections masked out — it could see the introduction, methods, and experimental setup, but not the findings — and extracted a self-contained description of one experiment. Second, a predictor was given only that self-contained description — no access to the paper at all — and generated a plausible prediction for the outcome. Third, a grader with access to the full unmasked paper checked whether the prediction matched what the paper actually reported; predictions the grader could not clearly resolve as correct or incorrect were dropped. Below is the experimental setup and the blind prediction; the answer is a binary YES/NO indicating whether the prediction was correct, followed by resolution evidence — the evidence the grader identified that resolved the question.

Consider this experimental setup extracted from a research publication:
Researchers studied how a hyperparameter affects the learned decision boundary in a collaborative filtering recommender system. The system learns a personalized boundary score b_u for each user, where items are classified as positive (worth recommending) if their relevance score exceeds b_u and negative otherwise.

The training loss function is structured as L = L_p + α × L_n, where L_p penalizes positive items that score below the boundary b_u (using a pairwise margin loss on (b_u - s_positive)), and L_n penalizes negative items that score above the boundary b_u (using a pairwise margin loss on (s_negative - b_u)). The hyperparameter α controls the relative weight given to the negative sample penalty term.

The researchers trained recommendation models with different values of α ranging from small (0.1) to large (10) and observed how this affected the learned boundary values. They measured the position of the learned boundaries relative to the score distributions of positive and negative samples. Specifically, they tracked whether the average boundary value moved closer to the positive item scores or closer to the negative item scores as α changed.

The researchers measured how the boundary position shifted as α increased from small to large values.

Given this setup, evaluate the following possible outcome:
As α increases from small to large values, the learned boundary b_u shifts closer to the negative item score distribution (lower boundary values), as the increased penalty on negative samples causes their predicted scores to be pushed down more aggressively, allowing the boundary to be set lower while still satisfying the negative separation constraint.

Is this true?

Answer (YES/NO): NO